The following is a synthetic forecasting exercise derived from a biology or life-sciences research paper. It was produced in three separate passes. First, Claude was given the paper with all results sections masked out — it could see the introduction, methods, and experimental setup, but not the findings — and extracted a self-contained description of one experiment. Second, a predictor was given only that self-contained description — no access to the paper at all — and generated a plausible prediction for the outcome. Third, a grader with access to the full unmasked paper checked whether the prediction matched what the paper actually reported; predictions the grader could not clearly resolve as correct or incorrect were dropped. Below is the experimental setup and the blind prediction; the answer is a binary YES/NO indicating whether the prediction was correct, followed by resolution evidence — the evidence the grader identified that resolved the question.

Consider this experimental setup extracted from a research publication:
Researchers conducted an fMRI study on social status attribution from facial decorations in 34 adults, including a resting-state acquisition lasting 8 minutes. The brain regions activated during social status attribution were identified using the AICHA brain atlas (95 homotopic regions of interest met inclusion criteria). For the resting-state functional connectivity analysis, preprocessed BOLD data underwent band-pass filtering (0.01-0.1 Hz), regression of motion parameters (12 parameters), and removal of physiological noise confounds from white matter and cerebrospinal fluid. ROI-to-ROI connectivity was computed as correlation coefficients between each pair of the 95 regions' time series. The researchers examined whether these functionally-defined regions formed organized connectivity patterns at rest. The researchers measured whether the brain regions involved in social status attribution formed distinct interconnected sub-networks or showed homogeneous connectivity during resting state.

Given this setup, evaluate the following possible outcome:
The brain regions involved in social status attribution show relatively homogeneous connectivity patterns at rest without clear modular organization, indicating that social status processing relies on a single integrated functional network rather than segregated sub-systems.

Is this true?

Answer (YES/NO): NO